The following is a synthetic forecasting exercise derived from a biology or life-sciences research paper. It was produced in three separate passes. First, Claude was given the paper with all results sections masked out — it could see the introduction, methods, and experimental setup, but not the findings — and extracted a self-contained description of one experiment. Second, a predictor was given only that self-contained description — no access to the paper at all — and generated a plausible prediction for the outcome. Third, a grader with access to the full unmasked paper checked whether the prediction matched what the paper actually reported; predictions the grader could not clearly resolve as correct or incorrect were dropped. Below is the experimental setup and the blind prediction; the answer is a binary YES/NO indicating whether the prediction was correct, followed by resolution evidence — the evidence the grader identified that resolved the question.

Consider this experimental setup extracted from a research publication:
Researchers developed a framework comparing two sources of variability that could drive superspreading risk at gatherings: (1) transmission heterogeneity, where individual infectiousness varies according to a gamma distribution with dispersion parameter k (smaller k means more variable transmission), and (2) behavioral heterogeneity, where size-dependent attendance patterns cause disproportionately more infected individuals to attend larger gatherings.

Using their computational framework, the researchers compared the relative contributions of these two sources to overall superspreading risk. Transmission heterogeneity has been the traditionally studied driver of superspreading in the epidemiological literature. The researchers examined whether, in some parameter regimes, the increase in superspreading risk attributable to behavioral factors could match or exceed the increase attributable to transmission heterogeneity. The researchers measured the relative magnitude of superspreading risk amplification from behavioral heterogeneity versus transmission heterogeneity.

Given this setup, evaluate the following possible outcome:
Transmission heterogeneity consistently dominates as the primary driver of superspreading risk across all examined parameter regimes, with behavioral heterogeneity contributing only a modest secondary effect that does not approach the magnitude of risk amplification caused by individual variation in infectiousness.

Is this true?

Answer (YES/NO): NO